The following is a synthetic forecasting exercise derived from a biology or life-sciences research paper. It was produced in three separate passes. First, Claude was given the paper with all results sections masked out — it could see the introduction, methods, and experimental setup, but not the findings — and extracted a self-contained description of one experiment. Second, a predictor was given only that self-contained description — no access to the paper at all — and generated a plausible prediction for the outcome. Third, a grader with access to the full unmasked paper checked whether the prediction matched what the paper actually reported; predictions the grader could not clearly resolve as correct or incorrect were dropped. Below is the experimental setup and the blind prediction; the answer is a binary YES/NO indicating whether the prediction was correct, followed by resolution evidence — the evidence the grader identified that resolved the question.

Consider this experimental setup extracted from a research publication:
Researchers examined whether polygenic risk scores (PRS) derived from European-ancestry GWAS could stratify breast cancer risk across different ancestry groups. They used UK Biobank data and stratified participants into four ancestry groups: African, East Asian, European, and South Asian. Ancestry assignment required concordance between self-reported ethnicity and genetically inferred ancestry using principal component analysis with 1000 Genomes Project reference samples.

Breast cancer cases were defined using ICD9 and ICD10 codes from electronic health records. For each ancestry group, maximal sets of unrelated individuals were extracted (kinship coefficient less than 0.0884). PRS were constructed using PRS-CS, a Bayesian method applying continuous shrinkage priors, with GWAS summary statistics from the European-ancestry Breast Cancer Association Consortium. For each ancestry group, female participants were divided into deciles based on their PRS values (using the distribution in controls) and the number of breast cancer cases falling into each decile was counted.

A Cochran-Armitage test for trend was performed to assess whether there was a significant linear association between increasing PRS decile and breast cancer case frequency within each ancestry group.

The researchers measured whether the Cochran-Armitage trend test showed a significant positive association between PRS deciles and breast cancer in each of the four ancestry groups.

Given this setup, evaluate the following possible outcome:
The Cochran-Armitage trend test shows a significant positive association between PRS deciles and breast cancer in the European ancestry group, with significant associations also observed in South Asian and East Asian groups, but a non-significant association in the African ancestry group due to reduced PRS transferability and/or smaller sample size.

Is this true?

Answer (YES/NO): NO